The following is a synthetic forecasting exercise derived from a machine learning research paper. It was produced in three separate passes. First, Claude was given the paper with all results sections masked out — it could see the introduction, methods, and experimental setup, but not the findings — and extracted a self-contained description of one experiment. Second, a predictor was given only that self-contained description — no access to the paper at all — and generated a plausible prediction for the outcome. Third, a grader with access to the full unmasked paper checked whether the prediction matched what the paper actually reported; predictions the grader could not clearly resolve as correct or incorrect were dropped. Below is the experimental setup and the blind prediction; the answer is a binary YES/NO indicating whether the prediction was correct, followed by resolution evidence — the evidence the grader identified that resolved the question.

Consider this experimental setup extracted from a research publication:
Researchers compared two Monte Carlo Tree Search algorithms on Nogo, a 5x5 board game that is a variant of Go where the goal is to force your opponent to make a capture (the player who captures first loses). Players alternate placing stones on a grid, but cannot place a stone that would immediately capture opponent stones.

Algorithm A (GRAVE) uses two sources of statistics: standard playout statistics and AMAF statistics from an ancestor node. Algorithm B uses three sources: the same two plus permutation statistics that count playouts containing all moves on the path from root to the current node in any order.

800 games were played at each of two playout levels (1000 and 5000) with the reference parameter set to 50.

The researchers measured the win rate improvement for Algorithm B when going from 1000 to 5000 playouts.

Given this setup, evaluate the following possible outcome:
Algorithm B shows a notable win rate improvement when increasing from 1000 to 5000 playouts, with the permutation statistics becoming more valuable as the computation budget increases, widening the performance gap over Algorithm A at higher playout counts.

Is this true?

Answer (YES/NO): YES